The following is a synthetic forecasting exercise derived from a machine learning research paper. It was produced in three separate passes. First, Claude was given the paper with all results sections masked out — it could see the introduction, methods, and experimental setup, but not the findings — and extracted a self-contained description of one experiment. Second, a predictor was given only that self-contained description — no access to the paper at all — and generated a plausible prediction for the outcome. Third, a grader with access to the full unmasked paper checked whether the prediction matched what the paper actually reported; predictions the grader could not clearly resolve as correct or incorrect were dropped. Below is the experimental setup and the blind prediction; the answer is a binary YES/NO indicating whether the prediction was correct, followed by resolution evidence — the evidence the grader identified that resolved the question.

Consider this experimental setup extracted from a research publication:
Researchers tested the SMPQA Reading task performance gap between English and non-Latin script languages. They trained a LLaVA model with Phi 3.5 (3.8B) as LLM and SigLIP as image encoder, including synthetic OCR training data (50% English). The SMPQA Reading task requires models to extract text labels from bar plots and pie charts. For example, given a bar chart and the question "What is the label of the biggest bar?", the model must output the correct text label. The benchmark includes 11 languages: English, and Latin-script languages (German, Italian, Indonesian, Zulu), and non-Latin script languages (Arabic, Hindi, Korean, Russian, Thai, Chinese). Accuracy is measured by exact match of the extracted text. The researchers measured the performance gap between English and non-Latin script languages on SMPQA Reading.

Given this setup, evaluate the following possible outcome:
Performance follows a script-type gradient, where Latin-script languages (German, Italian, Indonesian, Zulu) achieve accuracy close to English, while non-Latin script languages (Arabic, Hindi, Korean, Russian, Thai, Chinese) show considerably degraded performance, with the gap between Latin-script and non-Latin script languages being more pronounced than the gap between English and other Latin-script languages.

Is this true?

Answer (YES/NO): YES